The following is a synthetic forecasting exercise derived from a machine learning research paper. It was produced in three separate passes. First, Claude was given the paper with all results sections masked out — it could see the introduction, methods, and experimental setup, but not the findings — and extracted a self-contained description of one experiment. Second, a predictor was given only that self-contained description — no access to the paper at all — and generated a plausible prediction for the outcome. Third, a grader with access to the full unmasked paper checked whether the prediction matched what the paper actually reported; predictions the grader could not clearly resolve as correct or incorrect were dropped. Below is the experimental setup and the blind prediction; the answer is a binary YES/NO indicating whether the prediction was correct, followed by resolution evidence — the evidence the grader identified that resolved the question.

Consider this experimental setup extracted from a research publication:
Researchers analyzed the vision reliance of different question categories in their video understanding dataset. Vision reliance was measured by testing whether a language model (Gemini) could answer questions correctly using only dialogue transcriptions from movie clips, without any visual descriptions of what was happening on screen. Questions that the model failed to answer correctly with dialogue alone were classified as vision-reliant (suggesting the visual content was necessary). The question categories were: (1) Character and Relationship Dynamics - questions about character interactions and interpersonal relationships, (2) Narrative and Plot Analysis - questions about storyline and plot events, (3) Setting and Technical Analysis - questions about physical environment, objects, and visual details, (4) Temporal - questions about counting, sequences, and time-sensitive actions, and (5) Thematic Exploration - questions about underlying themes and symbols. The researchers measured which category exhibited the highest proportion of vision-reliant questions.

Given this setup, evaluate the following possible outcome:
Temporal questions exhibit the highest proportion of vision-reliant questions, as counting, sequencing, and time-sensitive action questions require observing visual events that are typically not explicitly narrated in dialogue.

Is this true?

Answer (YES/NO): NO